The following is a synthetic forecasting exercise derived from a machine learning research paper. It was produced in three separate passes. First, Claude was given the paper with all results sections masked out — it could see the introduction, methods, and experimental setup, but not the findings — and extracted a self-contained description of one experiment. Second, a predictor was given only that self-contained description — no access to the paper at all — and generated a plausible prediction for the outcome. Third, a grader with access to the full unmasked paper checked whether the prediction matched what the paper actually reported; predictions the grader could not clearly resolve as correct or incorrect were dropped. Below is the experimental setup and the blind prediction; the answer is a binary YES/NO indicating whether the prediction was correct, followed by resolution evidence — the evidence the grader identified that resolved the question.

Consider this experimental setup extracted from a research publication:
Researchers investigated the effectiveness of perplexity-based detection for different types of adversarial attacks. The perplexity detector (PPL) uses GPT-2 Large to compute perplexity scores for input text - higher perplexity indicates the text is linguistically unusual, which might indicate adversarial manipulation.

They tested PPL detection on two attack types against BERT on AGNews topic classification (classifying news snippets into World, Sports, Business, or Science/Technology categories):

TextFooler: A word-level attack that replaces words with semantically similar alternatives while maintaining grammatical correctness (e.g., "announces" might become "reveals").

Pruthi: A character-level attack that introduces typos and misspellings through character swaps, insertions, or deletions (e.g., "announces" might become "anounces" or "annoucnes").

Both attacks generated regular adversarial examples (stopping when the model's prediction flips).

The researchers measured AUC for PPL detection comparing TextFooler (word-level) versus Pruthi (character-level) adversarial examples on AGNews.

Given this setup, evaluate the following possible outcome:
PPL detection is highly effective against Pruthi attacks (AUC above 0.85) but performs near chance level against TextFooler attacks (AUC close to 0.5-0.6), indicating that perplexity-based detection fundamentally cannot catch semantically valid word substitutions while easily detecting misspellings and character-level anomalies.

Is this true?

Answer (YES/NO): NO